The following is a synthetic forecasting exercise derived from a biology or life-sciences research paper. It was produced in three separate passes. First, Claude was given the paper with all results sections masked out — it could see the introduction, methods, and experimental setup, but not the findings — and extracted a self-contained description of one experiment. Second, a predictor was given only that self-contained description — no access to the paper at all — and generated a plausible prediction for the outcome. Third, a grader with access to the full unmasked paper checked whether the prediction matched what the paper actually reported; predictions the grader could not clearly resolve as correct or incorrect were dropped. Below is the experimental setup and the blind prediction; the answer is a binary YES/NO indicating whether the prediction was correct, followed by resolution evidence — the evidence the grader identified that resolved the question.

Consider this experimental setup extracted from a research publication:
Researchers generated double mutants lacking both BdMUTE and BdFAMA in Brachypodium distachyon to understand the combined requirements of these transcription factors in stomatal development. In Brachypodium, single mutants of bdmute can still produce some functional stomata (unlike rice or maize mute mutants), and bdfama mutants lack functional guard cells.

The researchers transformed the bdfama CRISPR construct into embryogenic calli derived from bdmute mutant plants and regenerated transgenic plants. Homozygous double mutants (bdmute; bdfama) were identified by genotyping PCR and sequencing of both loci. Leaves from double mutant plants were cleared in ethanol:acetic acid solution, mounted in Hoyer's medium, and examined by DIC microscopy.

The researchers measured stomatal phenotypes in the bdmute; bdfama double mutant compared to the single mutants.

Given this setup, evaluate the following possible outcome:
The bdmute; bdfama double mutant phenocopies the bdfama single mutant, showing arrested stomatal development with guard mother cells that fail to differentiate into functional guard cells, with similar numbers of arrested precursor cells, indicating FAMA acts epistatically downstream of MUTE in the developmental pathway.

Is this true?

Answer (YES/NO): NO